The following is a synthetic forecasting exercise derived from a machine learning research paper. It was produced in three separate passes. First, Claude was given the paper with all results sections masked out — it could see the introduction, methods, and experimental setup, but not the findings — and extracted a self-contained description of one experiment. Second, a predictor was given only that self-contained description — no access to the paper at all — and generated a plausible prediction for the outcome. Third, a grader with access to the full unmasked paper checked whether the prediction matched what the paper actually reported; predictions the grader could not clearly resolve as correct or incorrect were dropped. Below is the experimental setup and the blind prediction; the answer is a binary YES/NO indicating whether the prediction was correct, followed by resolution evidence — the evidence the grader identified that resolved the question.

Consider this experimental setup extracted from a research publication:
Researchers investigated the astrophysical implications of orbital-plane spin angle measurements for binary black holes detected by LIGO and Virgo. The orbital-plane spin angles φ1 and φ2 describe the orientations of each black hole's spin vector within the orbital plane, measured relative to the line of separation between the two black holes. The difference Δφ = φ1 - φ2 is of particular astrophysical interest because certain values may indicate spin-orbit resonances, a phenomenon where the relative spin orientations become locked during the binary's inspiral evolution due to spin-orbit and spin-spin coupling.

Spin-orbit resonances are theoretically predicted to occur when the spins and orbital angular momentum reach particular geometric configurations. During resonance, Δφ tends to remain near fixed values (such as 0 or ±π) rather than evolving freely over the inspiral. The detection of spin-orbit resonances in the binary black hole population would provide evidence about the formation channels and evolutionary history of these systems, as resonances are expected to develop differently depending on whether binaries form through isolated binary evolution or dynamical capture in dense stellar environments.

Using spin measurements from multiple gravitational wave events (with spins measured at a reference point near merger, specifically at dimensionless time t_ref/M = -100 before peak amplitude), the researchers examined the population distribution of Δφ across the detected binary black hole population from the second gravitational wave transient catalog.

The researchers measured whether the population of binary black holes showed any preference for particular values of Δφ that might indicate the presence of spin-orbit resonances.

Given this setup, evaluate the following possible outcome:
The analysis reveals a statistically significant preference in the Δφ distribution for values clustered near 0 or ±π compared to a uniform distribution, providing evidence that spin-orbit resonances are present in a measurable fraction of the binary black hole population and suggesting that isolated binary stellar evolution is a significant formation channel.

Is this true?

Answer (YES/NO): NO